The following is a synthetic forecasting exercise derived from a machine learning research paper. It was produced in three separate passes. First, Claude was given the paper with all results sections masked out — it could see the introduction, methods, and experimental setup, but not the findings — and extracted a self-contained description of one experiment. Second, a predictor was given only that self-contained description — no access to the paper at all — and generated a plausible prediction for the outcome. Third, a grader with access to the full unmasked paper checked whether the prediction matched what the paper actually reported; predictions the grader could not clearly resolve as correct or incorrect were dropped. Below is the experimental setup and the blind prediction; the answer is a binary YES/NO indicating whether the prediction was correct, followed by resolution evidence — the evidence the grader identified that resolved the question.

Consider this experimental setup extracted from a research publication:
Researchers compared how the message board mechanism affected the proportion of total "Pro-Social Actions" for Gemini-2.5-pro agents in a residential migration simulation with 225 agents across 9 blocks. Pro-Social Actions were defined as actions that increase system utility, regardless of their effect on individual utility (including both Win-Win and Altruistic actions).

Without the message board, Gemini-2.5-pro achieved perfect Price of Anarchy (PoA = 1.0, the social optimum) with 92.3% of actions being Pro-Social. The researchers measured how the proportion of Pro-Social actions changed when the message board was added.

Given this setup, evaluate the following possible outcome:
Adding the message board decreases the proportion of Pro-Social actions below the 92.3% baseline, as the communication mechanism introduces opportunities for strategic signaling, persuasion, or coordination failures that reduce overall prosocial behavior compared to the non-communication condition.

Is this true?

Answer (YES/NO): NO